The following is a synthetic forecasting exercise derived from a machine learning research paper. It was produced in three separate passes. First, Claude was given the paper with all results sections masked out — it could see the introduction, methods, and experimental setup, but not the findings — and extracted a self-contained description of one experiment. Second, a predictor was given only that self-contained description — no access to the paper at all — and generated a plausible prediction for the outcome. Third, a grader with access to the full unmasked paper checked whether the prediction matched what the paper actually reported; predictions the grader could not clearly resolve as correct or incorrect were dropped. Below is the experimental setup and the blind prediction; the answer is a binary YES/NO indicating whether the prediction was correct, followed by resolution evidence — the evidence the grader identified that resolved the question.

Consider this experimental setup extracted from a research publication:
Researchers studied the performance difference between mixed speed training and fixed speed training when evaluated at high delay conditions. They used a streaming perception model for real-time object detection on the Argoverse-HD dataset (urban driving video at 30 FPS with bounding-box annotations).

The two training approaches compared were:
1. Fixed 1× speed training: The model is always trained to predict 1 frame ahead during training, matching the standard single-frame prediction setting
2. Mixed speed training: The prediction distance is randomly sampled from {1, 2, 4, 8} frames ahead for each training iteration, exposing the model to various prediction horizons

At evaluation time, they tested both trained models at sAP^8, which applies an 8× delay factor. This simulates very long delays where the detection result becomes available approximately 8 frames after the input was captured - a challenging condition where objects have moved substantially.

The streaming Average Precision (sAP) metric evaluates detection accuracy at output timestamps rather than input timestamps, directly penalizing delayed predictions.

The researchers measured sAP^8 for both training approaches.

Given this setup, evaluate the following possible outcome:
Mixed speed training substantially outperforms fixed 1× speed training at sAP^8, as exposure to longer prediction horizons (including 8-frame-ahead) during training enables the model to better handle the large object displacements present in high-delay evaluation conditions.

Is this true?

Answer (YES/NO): NO